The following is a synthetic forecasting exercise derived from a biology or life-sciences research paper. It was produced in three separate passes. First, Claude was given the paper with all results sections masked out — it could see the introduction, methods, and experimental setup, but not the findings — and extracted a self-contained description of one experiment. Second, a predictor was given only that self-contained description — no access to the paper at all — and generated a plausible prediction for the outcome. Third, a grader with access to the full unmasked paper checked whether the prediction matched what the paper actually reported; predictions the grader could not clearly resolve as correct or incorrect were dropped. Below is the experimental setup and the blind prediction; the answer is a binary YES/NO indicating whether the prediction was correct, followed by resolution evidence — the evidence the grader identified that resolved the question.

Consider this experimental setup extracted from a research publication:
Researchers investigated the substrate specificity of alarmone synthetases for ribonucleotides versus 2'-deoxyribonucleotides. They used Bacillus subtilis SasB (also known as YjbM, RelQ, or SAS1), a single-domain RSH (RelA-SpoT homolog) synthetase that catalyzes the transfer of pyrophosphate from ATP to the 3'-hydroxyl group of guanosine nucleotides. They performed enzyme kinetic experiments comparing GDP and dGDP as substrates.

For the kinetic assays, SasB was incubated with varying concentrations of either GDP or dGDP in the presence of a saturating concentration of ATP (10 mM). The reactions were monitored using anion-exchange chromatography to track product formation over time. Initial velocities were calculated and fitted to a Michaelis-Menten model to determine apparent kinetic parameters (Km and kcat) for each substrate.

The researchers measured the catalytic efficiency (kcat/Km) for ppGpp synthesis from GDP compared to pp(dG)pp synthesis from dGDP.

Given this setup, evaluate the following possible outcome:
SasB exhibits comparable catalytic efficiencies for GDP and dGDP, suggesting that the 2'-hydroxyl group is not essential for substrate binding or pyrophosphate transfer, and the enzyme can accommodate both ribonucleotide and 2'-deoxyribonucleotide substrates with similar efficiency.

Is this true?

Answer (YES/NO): NO